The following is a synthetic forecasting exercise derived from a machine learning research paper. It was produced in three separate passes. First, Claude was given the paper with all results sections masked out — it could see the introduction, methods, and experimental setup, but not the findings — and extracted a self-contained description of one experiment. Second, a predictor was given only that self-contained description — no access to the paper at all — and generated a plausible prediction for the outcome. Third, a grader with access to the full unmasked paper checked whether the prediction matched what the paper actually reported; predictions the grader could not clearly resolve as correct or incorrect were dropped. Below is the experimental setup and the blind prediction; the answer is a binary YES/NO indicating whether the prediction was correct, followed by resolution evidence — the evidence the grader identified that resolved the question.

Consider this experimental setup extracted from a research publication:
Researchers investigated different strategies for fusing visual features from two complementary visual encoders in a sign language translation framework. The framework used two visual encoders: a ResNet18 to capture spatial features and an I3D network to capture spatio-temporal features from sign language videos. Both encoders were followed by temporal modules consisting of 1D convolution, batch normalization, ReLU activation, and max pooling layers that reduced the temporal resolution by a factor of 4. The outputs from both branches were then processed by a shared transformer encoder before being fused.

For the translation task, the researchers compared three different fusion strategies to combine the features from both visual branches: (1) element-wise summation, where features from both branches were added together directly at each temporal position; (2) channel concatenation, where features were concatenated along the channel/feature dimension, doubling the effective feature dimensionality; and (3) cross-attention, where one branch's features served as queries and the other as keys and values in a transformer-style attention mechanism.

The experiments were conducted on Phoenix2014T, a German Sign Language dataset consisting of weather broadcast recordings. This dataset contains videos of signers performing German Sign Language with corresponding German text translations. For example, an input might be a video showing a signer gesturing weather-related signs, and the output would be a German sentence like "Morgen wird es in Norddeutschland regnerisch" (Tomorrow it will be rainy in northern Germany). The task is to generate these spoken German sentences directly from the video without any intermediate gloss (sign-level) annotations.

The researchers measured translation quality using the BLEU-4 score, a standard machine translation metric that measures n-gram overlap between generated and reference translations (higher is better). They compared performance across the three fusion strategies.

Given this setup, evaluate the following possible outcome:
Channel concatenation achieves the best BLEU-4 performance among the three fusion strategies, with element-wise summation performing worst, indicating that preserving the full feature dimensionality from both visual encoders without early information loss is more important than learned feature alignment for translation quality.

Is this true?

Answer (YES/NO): YES